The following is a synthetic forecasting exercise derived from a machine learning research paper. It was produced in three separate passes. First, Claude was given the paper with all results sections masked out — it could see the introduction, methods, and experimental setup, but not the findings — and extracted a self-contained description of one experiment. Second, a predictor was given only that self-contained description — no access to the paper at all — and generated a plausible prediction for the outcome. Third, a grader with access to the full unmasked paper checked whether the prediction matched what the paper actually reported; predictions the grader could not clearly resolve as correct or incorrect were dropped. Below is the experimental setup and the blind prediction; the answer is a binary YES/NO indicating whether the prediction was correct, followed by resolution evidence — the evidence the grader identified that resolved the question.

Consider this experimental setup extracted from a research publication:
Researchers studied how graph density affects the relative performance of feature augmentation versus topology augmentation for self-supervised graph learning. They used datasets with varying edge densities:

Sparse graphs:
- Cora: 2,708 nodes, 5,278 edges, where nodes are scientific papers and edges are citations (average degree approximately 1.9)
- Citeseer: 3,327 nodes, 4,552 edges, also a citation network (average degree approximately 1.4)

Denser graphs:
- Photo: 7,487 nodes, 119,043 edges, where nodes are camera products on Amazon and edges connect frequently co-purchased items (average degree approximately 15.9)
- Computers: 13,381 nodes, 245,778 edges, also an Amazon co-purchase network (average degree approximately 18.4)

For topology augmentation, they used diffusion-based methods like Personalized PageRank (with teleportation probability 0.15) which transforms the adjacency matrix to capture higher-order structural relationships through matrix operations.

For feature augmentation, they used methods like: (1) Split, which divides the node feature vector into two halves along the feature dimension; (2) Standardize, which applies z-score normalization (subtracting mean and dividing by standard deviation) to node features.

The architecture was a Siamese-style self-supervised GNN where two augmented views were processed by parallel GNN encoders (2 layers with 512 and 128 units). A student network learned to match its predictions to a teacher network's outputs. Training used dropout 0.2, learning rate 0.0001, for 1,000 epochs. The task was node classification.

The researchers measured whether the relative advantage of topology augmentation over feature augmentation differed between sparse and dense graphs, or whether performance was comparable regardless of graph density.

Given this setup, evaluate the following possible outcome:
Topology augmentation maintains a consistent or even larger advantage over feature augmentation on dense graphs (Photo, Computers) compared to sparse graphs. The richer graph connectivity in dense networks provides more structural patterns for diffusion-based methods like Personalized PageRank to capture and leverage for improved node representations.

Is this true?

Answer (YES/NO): NO